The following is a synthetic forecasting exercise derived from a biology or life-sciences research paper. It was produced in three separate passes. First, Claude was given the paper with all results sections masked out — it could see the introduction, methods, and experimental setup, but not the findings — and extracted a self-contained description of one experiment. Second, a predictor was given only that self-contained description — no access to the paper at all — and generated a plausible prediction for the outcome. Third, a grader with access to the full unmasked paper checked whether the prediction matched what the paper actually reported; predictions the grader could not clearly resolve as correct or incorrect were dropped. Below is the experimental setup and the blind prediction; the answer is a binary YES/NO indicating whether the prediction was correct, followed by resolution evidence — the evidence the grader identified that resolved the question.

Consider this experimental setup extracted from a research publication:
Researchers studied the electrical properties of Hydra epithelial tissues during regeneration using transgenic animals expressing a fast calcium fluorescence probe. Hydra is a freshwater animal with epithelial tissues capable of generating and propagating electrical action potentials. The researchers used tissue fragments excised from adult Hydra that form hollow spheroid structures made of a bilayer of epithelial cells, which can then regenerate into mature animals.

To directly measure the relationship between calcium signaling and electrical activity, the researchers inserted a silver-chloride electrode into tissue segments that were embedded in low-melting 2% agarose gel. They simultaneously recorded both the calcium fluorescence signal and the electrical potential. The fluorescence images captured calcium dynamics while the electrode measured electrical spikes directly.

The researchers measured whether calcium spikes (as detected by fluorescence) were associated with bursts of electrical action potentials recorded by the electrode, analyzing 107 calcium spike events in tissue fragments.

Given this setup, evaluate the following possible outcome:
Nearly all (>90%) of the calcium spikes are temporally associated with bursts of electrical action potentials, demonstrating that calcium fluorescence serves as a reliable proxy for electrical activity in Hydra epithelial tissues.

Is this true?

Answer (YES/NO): YES